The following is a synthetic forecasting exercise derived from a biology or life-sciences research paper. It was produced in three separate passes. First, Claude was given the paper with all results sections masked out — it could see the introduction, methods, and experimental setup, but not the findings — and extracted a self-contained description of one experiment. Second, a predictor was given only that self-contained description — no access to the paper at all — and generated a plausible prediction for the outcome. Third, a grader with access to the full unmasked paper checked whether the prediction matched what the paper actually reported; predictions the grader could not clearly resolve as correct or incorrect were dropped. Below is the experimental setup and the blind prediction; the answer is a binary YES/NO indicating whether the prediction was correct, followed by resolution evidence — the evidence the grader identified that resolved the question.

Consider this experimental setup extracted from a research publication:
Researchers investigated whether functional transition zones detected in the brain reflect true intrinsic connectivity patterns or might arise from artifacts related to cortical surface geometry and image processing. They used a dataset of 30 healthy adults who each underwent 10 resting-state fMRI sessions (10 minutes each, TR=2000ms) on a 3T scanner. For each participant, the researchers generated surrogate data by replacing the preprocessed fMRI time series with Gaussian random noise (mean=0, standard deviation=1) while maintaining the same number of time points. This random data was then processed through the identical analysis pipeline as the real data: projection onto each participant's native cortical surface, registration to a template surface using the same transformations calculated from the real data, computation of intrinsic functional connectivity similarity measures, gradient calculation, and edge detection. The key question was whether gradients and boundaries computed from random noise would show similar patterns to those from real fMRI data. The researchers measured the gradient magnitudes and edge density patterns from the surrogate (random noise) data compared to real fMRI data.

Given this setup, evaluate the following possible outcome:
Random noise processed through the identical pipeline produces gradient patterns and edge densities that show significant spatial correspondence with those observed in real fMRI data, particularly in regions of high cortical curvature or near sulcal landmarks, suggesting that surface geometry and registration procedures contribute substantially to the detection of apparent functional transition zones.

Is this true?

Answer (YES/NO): NO